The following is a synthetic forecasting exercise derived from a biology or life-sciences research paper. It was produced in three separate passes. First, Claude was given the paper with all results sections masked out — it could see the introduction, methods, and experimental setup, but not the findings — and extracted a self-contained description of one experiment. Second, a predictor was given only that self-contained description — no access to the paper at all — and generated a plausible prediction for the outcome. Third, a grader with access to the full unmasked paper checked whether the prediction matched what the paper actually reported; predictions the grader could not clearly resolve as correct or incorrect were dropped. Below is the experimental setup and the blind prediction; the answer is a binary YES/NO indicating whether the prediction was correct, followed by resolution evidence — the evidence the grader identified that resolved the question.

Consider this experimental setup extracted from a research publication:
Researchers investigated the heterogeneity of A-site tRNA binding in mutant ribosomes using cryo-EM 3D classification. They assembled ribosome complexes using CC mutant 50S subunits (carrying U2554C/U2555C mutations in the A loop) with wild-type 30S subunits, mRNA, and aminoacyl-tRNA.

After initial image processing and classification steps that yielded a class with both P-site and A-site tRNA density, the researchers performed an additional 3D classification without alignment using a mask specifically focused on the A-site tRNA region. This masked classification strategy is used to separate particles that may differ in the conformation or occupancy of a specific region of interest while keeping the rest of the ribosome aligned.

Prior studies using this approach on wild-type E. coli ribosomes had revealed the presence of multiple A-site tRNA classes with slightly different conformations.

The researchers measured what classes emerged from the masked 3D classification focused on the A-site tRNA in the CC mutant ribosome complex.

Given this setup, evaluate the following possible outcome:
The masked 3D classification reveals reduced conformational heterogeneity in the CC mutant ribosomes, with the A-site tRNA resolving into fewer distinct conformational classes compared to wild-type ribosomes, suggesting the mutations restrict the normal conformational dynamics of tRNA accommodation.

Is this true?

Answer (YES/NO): NO